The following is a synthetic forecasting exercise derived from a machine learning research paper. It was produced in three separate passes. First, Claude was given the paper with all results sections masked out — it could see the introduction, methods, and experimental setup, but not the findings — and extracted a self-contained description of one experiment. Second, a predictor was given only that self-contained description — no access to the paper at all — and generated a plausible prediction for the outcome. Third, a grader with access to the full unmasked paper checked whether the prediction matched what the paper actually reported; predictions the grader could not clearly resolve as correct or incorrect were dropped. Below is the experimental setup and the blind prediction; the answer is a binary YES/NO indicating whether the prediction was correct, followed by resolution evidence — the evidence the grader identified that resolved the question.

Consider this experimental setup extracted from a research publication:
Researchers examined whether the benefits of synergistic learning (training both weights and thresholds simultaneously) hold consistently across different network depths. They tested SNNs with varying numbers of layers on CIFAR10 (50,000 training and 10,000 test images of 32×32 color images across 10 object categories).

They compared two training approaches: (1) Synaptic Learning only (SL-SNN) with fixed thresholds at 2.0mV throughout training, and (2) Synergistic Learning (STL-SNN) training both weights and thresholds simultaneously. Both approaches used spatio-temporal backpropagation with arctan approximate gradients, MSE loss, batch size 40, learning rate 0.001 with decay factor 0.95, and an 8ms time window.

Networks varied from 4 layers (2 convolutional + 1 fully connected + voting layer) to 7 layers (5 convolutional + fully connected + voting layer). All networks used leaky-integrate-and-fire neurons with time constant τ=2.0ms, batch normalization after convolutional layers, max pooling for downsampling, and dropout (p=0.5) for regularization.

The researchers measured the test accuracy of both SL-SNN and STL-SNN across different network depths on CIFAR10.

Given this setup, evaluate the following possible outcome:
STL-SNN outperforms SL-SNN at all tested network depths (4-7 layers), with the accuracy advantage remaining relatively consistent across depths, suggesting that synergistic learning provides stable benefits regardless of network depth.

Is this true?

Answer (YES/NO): NO